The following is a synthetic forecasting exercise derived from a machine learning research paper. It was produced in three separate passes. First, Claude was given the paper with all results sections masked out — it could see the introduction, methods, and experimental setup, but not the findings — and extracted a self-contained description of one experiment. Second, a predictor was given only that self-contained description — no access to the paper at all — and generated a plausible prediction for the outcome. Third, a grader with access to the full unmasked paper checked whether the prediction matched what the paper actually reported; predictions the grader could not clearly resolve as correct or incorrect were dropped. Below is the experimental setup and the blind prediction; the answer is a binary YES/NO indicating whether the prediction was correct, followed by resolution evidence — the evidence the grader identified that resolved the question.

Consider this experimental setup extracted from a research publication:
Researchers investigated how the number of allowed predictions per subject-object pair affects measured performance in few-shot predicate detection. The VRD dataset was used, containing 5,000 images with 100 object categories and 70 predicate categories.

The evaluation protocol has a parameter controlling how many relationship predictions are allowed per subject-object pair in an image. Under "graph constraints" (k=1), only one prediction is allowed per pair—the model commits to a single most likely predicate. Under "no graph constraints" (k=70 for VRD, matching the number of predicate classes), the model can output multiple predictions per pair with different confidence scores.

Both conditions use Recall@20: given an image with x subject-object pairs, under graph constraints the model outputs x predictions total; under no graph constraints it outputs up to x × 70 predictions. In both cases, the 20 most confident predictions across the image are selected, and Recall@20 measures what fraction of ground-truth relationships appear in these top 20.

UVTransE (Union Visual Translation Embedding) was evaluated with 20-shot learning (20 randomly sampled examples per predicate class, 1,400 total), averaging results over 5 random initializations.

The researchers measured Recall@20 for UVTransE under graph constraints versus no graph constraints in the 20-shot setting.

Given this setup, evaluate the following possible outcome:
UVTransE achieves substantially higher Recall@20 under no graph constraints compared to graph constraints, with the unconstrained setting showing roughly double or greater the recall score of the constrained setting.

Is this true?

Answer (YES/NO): YES